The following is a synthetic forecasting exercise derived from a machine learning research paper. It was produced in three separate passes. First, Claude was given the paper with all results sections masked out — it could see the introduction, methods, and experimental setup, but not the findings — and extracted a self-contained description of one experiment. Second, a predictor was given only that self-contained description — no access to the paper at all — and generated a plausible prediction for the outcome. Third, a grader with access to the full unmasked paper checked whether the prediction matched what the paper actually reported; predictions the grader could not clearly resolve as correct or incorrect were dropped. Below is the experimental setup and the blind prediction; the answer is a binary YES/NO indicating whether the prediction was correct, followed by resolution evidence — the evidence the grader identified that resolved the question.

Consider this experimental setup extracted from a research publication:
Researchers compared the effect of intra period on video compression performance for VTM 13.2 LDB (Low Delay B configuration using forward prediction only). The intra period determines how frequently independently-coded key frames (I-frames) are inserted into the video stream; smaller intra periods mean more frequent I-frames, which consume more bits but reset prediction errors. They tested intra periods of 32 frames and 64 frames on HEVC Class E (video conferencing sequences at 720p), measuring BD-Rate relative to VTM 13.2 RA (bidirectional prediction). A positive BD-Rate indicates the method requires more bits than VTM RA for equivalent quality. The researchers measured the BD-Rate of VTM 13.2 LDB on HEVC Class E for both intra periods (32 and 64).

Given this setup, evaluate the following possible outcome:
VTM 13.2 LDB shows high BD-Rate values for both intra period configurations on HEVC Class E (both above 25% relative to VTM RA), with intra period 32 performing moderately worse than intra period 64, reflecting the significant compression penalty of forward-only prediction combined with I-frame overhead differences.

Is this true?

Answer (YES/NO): NO